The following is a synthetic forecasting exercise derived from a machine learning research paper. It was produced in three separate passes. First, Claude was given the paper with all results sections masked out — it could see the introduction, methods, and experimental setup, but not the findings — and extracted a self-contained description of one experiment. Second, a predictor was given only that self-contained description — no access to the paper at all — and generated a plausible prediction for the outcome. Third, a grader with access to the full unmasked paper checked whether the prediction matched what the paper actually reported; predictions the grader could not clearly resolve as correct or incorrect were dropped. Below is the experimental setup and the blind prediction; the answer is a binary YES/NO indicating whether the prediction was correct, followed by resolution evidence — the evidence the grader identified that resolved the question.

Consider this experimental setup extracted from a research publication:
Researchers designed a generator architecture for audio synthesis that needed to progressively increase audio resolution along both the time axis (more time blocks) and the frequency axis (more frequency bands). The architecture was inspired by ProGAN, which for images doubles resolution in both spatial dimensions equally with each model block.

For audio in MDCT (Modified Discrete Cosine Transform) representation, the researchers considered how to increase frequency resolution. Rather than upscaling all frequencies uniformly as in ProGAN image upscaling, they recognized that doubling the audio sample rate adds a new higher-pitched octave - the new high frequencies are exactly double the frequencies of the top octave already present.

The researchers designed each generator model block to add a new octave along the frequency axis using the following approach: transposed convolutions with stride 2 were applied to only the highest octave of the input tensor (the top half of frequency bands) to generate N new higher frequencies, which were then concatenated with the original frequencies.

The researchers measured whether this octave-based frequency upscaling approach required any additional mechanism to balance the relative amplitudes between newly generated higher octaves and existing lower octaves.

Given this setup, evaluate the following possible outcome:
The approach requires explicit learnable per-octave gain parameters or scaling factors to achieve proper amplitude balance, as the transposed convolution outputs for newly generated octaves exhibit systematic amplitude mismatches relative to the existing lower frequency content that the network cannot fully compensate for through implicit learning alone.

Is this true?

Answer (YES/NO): YES